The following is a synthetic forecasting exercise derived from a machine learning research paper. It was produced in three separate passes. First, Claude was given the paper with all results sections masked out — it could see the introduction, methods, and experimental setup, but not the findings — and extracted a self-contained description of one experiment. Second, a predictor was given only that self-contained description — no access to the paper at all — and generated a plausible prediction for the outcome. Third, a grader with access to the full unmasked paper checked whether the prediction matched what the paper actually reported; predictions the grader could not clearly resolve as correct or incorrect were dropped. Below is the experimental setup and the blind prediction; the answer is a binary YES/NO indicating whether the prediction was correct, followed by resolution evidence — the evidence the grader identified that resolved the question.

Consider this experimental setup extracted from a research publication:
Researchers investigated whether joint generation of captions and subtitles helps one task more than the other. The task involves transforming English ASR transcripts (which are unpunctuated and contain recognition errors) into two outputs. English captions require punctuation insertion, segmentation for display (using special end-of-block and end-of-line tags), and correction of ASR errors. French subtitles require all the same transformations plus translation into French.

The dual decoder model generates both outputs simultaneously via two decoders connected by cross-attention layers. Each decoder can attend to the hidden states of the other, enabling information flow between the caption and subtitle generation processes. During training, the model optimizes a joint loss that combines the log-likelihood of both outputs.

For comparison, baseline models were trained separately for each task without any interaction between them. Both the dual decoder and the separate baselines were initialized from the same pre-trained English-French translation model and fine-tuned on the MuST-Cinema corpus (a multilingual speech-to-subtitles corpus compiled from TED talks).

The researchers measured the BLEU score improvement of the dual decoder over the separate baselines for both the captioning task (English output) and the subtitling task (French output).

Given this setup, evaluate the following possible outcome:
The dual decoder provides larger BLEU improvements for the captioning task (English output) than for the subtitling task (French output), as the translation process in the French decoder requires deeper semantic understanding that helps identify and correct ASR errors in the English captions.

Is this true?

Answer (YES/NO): YES